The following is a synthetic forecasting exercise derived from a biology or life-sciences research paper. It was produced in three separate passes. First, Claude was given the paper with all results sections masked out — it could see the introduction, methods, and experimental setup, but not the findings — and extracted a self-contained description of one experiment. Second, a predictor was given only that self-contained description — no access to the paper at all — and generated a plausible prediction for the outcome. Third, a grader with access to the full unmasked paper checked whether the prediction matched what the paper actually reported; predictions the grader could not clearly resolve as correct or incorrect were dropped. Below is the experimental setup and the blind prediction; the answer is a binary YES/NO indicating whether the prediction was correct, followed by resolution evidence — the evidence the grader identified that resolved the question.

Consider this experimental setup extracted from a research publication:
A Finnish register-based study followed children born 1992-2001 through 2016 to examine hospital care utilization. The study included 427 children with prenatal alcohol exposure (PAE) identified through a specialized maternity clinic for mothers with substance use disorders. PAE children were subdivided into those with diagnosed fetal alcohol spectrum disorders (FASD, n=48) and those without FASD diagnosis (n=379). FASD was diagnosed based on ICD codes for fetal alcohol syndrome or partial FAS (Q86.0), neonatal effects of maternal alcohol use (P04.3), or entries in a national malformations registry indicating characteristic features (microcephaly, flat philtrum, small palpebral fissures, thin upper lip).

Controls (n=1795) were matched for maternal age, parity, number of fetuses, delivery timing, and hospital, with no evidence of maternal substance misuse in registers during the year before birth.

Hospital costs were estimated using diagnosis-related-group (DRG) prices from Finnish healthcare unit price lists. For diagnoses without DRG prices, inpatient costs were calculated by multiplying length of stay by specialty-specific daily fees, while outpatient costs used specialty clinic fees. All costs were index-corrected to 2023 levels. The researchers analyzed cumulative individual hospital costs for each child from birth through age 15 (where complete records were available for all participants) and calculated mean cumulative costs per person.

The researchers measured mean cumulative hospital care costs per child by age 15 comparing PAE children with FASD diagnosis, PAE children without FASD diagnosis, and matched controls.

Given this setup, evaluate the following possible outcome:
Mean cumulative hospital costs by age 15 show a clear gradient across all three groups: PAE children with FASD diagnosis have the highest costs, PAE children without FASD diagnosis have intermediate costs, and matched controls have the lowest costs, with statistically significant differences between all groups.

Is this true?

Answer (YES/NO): YES